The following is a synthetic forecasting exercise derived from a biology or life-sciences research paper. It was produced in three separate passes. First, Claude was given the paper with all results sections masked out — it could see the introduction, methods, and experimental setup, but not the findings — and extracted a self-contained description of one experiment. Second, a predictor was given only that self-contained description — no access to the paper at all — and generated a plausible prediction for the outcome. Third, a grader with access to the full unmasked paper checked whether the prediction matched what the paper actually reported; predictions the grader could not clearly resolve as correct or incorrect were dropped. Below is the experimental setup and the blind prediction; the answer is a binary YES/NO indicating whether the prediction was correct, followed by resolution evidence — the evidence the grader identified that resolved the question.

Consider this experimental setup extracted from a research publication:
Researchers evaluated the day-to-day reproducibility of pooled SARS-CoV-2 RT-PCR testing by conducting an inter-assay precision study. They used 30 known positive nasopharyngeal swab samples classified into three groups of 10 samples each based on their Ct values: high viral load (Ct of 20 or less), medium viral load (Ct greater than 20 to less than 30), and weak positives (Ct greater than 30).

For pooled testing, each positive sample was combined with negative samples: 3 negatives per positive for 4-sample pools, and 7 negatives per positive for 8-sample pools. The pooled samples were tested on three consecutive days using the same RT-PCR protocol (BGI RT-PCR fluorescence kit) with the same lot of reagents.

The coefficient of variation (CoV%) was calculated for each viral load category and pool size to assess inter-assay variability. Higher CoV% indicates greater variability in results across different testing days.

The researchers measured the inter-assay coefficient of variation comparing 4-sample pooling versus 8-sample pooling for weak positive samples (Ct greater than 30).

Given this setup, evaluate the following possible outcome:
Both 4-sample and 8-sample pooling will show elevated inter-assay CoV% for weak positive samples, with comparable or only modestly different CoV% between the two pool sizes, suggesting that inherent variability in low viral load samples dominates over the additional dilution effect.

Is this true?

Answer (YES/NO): YES